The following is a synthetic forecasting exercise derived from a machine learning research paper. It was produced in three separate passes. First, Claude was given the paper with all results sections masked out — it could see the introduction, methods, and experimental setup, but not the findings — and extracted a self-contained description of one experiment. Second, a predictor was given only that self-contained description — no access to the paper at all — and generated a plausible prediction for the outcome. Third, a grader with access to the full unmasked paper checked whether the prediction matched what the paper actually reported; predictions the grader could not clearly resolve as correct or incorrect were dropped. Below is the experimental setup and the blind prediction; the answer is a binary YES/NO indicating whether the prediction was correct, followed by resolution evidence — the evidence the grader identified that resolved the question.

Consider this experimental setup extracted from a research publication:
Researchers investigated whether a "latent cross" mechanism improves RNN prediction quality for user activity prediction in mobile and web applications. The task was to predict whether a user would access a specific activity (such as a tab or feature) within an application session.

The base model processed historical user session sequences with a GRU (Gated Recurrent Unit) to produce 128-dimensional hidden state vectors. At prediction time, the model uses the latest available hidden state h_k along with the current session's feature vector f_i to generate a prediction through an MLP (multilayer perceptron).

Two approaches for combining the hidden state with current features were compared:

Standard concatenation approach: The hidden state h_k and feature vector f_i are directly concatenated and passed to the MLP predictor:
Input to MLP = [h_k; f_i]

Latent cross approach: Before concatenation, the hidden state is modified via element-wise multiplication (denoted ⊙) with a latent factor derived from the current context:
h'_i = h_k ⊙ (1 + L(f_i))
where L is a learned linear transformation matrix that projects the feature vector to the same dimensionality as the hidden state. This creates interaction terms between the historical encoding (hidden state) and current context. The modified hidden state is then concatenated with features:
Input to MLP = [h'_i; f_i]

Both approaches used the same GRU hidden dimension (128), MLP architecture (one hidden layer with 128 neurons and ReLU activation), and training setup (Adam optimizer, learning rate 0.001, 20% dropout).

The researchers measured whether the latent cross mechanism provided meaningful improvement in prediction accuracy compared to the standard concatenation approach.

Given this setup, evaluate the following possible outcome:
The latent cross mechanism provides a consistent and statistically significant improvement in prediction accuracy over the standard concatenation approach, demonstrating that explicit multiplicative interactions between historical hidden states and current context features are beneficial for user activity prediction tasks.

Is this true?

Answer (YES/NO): NO